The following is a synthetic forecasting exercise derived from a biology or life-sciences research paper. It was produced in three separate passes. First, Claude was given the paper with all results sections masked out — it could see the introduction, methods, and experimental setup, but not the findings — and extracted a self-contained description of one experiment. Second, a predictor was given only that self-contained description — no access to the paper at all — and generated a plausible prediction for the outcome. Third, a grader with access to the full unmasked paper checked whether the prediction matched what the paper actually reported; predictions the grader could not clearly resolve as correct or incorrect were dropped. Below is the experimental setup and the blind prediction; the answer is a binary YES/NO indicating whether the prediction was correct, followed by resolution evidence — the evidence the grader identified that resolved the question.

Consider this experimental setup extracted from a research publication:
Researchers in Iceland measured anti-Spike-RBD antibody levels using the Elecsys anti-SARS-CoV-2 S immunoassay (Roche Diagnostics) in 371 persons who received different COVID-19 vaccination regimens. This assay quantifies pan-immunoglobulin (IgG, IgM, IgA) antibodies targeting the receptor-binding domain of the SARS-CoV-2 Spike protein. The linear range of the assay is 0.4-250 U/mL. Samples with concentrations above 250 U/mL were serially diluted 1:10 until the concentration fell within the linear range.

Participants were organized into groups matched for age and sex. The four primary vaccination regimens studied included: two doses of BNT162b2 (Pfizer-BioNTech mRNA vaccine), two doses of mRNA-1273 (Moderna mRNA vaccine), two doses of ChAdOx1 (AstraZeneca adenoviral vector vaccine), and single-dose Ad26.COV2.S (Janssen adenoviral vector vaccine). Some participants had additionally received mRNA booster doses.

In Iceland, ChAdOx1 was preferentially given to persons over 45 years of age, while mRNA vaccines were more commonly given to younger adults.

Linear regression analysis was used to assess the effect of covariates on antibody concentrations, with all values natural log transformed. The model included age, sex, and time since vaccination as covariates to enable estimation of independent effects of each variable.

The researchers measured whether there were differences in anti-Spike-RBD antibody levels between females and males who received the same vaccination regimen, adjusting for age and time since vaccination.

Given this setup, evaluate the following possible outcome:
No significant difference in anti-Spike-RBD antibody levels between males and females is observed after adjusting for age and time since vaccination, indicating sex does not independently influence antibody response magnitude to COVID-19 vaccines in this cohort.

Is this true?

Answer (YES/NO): YES